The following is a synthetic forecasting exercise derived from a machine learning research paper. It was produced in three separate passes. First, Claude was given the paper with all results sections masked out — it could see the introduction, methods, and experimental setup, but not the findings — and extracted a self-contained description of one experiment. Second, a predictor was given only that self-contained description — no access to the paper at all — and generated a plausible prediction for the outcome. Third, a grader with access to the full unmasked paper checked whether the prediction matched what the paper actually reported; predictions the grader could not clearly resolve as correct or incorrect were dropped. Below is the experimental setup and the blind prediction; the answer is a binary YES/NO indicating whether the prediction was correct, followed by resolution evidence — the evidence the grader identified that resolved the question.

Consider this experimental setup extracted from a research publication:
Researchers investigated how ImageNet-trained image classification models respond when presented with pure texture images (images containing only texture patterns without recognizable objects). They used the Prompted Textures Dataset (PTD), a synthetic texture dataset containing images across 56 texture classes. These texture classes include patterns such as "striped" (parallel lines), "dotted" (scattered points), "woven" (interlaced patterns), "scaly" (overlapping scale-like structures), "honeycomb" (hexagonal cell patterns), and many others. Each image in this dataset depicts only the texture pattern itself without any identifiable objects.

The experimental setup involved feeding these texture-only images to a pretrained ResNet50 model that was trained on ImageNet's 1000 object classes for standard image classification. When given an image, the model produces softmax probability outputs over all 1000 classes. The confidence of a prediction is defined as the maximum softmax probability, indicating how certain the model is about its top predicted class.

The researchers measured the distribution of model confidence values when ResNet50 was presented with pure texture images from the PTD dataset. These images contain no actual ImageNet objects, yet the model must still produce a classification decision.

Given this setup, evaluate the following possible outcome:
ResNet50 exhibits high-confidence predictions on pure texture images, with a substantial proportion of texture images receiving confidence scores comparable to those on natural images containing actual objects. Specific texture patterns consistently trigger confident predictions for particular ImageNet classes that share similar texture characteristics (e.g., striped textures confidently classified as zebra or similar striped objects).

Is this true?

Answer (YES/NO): YES